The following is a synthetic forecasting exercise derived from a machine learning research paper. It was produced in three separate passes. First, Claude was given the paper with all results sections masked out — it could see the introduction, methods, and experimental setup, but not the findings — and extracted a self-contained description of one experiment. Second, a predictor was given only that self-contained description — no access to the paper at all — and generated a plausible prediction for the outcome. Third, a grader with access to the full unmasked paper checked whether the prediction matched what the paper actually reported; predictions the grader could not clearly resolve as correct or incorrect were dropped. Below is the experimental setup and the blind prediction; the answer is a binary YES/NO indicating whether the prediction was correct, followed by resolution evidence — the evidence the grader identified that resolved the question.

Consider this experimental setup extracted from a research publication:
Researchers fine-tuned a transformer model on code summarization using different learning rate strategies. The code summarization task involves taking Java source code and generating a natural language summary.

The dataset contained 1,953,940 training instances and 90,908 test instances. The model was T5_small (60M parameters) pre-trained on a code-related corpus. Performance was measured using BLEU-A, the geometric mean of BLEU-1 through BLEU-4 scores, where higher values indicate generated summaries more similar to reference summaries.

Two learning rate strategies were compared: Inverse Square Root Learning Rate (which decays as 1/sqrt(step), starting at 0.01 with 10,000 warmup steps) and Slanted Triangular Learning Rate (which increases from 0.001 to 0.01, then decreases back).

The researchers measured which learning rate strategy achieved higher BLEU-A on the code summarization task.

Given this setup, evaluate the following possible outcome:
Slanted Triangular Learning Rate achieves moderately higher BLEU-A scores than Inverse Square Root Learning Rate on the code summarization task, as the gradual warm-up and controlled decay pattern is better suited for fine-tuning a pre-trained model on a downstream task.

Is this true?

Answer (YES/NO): NO